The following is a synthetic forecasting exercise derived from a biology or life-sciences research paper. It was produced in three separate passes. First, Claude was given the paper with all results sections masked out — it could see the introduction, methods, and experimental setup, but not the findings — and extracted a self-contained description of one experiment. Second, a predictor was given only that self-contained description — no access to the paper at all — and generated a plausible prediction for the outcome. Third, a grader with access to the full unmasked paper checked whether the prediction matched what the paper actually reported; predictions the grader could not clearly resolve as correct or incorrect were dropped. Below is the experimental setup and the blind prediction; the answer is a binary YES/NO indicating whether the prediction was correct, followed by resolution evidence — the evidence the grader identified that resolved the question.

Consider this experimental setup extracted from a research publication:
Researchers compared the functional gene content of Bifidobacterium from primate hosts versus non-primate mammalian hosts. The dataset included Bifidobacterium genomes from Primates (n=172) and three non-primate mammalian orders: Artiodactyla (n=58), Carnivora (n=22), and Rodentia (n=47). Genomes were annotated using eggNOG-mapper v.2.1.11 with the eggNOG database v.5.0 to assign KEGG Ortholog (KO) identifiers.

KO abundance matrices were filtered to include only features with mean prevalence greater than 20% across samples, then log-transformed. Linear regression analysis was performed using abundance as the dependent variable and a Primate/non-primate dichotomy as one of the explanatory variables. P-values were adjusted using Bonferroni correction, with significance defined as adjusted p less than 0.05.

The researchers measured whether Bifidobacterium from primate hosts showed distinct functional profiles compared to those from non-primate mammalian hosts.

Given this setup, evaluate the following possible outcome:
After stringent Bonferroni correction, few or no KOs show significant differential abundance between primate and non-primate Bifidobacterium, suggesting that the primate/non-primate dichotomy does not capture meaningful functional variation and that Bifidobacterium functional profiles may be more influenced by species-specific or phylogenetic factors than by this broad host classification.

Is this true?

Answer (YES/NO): NO